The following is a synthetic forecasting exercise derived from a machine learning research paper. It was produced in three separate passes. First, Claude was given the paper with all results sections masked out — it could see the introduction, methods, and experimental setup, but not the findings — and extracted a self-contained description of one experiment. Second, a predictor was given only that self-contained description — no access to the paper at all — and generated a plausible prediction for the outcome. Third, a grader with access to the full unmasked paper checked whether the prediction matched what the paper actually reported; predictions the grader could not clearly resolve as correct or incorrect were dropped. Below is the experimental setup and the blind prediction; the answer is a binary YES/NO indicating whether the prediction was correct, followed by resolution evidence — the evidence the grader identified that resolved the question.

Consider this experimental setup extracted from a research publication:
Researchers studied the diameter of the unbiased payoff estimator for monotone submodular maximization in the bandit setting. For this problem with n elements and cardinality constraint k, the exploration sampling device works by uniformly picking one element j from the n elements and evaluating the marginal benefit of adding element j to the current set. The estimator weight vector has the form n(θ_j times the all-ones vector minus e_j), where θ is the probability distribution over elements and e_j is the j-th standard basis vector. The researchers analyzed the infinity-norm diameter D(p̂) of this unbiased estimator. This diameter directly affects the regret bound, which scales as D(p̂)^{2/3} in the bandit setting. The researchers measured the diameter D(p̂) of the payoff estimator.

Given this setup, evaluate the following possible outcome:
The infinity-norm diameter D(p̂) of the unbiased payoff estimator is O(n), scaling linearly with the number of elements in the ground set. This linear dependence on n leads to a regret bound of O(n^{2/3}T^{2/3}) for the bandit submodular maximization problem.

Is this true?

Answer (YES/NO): NO